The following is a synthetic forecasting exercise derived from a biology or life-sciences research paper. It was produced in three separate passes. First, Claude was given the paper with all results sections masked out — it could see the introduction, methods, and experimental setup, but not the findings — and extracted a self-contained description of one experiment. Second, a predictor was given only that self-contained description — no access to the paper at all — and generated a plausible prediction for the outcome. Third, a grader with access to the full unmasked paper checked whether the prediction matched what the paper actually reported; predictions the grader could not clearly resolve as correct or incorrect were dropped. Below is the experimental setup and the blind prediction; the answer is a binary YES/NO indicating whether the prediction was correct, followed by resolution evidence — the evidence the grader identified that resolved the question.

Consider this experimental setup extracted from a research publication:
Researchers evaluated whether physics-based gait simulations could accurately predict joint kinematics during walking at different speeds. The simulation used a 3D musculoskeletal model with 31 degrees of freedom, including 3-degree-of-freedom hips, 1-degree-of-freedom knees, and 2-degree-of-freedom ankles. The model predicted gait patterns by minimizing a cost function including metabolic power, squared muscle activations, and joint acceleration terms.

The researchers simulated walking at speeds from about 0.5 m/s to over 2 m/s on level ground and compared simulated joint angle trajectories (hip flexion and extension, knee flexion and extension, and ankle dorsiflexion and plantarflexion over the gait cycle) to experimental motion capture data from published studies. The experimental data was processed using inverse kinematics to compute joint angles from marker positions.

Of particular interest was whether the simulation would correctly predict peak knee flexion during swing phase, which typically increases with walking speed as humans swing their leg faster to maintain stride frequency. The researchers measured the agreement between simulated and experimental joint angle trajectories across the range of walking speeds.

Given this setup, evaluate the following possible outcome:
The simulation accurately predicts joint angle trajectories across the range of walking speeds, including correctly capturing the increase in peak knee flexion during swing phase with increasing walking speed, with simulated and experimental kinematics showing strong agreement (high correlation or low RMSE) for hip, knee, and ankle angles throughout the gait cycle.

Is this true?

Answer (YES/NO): NO